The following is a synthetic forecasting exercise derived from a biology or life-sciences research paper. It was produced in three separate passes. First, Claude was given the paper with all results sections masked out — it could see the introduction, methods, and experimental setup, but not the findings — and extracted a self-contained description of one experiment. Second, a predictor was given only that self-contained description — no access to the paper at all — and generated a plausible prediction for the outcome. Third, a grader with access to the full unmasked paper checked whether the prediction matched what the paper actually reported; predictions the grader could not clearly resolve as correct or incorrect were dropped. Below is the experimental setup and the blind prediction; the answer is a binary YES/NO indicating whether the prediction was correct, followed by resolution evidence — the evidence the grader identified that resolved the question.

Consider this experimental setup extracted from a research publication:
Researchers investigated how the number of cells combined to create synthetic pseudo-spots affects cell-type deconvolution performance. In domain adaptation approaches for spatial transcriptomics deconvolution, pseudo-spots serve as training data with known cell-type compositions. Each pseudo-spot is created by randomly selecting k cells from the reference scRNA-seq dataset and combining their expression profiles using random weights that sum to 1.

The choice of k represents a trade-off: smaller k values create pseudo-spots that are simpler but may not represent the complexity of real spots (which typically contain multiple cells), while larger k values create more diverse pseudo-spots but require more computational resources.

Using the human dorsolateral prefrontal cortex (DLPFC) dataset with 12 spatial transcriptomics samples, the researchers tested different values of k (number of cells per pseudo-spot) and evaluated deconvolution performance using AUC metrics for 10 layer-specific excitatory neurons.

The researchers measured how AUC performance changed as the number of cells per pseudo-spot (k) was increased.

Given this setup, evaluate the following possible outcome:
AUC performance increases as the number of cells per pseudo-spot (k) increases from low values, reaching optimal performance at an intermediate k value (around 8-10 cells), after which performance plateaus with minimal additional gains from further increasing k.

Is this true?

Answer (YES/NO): NO